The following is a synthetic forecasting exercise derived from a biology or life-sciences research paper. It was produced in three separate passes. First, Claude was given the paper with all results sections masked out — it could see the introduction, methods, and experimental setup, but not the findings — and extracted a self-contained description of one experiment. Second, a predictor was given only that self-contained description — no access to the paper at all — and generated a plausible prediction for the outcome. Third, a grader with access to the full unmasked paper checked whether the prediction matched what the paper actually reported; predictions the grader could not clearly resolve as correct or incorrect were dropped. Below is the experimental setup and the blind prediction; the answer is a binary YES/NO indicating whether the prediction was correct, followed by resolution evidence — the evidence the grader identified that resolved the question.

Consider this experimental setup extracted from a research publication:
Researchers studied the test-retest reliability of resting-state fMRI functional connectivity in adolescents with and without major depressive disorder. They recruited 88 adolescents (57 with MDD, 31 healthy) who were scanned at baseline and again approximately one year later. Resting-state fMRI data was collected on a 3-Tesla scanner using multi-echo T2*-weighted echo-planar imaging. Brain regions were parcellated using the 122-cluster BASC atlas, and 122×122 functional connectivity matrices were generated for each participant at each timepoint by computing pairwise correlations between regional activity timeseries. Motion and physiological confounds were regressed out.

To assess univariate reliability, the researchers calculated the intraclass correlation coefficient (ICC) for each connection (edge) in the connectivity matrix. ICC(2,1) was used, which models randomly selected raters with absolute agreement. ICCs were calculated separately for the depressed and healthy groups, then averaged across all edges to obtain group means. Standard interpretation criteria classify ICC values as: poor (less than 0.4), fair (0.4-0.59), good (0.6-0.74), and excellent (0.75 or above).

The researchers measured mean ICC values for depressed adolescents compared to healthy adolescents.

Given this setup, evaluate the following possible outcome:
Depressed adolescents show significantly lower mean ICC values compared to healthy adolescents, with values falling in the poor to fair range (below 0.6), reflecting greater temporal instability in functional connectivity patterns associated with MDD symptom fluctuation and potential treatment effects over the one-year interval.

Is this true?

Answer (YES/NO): NO